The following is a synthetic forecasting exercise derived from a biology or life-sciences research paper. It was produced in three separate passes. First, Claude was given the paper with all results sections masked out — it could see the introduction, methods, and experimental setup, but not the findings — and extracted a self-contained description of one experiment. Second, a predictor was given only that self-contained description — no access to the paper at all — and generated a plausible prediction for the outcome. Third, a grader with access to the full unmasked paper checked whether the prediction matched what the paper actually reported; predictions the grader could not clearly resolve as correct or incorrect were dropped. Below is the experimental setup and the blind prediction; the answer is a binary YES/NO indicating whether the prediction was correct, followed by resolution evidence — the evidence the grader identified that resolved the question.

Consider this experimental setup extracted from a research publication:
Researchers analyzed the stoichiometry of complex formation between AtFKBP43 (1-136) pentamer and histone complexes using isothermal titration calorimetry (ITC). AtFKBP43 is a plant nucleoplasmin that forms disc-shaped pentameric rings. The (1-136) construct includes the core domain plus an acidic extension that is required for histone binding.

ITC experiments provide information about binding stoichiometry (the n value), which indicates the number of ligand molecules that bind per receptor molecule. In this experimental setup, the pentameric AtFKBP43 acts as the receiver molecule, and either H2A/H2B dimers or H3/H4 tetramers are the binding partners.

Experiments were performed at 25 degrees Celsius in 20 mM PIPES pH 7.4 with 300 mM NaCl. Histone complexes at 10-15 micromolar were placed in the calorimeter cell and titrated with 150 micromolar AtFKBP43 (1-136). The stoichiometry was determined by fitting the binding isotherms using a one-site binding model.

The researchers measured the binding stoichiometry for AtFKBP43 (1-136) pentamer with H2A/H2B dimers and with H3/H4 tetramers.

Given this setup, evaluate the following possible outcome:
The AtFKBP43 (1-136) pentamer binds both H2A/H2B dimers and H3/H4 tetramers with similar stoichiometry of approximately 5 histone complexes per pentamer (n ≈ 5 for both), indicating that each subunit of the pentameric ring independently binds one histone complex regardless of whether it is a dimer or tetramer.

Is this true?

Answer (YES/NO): NO